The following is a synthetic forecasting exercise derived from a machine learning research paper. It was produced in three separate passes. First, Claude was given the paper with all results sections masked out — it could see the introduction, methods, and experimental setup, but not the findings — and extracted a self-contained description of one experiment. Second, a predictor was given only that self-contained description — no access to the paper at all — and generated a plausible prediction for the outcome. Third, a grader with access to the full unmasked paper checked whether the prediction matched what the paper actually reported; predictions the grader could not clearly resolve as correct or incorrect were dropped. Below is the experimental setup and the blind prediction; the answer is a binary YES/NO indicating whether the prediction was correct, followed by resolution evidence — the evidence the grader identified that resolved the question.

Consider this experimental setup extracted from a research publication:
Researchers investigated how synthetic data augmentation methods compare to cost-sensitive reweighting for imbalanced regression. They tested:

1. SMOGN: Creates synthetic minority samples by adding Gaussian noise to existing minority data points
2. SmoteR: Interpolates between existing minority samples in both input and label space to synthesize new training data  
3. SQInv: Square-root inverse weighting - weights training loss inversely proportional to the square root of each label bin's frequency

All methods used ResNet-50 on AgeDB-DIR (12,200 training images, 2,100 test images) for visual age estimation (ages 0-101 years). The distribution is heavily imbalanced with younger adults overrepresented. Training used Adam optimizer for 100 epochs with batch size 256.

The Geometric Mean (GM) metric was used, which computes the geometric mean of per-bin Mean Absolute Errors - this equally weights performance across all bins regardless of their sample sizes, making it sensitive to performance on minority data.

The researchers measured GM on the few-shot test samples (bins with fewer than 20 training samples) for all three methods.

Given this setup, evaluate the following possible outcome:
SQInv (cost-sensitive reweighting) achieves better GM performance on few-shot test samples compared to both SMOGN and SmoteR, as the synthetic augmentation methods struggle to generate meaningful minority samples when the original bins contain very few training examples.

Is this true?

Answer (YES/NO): YES